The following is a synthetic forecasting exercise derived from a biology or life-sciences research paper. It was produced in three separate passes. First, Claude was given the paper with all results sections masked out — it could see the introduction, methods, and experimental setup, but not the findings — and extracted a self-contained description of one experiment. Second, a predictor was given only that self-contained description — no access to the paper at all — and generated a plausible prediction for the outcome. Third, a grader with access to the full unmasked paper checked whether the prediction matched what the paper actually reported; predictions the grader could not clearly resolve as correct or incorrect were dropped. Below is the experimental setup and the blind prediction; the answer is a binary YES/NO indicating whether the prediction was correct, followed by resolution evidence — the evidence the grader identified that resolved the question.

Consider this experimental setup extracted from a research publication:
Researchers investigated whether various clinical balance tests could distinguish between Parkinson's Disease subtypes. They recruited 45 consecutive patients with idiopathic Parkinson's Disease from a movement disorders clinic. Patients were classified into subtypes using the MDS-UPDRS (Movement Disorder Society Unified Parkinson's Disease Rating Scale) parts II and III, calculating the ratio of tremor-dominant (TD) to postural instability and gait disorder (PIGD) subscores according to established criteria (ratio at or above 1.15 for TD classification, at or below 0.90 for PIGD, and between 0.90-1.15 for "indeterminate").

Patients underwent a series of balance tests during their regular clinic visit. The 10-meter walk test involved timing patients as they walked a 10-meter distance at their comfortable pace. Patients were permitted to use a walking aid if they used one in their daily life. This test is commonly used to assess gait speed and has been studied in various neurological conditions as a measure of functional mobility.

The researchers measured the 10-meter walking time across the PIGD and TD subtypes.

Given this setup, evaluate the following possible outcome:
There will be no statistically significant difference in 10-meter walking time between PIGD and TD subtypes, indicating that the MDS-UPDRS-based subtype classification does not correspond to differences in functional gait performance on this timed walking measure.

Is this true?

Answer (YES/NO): NO